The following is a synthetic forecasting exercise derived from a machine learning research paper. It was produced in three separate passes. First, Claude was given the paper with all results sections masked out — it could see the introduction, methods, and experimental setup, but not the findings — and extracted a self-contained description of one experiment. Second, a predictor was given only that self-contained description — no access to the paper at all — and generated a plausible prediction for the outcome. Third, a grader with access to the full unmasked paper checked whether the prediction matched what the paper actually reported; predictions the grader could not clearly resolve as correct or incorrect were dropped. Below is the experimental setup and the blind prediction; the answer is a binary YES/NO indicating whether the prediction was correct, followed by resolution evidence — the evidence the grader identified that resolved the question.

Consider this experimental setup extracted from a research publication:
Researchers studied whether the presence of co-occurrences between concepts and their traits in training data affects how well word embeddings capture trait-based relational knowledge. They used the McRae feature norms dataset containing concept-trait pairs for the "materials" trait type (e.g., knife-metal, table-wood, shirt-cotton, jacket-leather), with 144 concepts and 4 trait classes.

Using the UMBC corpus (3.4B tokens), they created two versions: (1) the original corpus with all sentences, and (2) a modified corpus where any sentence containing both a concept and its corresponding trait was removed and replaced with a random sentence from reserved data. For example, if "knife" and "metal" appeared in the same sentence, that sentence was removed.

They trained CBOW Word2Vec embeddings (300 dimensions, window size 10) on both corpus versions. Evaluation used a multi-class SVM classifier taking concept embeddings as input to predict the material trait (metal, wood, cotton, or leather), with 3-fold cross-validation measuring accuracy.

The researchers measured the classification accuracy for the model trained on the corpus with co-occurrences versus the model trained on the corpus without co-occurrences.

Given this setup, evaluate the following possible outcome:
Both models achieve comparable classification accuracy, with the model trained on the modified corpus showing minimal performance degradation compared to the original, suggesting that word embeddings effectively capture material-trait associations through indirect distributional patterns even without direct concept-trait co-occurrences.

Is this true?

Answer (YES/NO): YES